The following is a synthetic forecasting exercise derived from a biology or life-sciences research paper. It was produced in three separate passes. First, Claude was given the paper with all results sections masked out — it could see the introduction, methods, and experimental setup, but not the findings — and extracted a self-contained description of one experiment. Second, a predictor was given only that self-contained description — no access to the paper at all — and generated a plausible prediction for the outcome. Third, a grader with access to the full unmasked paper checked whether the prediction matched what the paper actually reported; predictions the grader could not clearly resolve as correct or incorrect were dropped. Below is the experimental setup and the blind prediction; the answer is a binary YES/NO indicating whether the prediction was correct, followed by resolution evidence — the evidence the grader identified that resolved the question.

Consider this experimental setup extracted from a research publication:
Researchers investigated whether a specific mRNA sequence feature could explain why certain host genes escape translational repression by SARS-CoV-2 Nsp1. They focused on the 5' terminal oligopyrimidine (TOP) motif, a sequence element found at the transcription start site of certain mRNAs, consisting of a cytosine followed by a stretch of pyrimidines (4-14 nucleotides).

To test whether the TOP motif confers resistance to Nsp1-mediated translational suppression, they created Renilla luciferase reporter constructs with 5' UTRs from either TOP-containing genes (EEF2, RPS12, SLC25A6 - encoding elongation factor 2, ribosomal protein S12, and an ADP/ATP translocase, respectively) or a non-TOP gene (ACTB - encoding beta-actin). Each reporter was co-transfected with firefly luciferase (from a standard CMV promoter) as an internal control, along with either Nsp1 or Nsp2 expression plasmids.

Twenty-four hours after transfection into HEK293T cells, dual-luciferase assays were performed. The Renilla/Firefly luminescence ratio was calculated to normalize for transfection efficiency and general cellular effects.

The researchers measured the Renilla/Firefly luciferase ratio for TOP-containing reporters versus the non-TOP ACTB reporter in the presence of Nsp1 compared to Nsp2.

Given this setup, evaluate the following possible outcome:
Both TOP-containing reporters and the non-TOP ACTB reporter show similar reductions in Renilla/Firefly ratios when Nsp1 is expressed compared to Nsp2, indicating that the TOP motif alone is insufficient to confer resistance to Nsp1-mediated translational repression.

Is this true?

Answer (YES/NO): NO